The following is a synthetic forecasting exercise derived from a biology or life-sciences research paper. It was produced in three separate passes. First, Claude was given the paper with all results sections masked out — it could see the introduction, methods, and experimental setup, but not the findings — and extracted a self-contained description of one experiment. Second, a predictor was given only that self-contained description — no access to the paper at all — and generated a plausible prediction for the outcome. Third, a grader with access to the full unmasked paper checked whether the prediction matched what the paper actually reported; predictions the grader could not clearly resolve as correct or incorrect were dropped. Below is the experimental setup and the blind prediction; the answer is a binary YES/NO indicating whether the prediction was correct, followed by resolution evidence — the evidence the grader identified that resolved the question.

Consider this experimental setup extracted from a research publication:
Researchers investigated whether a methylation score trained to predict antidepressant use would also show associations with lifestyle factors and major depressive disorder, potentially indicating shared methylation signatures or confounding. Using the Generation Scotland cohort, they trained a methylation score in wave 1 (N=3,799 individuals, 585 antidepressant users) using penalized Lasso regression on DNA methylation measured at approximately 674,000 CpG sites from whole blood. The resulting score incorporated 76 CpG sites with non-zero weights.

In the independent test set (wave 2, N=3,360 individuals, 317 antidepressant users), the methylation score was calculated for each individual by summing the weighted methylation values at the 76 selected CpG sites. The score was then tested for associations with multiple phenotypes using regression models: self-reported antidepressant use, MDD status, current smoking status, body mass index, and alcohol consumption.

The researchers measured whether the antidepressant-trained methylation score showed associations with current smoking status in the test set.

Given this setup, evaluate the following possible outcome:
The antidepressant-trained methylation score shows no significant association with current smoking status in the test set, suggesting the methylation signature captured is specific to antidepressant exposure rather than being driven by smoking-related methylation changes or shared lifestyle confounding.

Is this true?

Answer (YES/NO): NO